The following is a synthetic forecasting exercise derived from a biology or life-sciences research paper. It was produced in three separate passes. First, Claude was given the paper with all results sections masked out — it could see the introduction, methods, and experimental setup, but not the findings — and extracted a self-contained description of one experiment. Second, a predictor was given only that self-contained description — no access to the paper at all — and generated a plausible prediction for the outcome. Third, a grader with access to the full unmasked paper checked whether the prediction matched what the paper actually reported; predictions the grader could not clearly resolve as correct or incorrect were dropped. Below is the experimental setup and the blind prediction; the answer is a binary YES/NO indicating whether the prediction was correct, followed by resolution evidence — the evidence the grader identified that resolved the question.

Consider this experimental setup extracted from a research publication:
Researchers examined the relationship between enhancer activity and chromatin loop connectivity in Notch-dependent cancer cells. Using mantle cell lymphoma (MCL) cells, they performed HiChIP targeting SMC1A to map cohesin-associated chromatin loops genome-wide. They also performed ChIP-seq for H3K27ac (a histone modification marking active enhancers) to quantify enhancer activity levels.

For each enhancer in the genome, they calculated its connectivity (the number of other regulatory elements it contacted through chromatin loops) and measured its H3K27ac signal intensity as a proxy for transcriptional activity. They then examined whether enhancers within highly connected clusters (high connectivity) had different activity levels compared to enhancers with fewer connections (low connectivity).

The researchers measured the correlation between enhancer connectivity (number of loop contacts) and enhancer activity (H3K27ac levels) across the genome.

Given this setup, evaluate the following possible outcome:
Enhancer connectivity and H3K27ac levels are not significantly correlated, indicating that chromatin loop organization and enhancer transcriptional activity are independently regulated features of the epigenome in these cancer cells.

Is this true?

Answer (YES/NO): NO